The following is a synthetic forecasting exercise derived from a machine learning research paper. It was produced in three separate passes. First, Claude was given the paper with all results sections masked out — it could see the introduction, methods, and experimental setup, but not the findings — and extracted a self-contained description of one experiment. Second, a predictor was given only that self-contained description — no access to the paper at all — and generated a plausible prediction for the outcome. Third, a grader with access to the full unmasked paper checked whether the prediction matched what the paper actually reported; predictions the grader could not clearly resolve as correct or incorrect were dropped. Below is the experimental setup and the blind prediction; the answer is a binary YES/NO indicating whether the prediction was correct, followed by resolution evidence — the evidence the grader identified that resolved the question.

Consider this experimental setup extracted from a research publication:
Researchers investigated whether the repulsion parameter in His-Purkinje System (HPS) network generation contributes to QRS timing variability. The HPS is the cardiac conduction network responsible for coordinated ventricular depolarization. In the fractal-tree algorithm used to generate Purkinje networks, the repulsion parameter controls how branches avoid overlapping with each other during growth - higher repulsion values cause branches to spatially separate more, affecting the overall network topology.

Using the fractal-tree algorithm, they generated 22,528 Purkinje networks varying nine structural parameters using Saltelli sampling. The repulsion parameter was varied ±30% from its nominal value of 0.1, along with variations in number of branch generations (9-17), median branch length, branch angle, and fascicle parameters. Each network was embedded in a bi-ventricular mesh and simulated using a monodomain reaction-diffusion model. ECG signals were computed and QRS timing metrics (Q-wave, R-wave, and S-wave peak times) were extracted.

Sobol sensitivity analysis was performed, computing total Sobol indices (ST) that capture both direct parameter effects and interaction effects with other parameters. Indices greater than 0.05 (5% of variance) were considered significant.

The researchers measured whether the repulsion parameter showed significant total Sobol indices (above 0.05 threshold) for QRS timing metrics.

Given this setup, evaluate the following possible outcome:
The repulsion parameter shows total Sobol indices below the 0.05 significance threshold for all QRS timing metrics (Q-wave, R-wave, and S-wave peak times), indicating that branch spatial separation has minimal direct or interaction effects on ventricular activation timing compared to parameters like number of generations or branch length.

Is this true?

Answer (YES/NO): NO